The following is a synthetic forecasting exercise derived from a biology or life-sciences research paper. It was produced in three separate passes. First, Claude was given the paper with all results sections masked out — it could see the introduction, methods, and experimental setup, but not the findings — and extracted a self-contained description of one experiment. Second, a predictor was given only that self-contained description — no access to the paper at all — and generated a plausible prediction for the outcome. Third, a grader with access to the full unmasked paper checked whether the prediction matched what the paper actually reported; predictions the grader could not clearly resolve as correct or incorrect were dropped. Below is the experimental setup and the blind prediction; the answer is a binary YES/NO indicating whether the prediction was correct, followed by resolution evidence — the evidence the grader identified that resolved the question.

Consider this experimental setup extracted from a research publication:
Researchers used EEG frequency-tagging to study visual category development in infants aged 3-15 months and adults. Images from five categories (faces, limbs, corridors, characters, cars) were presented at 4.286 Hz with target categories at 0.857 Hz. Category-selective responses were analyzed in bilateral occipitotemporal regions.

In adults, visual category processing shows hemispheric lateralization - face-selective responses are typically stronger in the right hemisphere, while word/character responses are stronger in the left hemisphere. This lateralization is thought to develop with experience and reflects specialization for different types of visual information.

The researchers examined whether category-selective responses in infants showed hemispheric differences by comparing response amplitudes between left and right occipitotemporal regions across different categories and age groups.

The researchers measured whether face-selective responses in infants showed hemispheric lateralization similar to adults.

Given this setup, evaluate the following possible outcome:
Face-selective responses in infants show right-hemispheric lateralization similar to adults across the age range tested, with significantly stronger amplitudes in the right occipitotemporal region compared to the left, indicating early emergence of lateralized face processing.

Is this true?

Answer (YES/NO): NO